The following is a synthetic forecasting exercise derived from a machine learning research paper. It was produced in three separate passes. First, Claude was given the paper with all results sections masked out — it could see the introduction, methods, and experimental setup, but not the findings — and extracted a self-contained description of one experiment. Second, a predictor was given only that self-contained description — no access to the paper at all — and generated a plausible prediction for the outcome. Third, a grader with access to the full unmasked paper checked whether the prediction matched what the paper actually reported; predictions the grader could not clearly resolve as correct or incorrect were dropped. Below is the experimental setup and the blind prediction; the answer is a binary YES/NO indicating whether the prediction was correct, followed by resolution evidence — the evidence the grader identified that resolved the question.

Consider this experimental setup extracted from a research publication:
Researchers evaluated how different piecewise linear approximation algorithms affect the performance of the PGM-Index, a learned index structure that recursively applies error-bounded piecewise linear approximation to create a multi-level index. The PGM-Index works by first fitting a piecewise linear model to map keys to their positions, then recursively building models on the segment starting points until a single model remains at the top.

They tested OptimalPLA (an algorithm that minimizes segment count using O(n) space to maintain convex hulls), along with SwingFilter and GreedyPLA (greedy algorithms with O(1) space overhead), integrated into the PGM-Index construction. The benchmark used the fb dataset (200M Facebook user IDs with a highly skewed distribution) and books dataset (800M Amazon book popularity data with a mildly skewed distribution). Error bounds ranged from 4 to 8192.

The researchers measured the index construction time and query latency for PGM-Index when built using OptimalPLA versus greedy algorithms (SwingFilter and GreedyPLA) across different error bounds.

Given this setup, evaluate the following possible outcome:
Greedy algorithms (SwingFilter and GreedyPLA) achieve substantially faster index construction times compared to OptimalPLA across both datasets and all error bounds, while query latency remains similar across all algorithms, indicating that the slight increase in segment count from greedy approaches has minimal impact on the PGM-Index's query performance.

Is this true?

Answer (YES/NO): NO